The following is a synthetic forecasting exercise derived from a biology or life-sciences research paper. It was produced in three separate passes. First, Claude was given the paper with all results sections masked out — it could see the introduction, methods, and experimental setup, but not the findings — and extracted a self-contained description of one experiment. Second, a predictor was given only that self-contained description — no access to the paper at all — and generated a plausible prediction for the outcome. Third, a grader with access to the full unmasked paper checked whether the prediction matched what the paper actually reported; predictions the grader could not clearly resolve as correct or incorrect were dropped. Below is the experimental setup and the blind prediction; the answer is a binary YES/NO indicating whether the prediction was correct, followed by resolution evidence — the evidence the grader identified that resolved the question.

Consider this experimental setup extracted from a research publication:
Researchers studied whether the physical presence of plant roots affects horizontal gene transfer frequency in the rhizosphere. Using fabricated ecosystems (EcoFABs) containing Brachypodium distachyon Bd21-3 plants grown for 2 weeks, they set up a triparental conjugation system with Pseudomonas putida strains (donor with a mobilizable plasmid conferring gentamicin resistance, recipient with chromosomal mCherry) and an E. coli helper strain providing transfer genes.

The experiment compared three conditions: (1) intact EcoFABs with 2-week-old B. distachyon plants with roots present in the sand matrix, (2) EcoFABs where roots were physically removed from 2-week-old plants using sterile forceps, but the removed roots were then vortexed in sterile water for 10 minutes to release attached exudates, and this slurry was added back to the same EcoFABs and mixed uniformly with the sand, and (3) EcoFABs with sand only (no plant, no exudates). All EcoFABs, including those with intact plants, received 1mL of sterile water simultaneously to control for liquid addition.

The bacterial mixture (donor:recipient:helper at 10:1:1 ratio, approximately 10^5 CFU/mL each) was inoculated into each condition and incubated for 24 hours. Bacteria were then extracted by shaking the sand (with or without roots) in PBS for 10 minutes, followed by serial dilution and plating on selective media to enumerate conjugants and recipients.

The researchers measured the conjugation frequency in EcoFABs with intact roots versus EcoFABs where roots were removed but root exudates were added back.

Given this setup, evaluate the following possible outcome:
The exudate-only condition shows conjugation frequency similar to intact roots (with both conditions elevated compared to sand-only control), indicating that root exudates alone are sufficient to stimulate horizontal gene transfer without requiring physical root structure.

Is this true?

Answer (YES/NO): YES